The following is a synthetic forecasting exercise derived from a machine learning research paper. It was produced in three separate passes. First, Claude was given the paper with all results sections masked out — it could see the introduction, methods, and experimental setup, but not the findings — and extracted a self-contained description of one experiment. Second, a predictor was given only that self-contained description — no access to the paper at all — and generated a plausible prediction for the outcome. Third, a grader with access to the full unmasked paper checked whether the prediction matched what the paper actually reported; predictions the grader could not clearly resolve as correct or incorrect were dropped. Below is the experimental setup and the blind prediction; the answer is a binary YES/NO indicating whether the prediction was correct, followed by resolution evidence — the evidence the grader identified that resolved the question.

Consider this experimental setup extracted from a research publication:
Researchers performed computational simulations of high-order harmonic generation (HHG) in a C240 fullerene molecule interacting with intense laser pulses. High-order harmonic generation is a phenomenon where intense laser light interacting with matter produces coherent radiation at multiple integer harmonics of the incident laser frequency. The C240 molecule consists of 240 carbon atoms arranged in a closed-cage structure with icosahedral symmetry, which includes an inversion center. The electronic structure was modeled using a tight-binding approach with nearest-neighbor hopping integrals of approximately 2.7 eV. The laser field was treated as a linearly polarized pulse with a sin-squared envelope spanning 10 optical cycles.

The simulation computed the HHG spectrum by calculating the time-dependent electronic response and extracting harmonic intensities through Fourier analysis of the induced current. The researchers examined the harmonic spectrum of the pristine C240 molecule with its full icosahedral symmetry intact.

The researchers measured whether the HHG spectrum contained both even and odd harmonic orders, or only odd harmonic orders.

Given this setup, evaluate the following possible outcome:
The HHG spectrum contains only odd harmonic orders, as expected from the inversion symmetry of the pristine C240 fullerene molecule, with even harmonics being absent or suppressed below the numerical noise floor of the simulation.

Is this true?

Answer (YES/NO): YES